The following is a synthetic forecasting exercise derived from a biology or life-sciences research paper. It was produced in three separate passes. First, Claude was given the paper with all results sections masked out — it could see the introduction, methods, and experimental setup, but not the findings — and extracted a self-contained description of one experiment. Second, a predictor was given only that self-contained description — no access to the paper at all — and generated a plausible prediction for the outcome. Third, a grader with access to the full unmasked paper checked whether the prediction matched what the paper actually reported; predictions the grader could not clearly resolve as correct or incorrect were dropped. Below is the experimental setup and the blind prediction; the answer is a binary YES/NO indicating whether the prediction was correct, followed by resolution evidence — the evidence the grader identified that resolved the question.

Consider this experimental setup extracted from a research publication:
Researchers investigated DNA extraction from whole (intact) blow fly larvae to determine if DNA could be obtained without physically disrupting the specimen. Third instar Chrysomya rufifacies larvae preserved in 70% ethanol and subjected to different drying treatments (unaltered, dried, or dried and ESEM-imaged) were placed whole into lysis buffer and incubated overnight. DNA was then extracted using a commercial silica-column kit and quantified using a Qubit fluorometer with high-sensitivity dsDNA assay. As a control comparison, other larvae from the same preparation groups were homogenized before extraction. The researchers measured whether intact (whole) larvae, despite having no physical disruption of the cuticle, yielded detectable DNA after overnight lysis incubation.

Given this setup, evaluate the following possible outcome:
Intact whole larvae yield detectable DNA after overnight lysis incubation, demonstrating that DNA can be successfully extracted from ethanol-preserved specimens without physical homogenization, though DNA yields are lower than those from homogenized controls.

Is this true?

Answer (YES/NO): NO